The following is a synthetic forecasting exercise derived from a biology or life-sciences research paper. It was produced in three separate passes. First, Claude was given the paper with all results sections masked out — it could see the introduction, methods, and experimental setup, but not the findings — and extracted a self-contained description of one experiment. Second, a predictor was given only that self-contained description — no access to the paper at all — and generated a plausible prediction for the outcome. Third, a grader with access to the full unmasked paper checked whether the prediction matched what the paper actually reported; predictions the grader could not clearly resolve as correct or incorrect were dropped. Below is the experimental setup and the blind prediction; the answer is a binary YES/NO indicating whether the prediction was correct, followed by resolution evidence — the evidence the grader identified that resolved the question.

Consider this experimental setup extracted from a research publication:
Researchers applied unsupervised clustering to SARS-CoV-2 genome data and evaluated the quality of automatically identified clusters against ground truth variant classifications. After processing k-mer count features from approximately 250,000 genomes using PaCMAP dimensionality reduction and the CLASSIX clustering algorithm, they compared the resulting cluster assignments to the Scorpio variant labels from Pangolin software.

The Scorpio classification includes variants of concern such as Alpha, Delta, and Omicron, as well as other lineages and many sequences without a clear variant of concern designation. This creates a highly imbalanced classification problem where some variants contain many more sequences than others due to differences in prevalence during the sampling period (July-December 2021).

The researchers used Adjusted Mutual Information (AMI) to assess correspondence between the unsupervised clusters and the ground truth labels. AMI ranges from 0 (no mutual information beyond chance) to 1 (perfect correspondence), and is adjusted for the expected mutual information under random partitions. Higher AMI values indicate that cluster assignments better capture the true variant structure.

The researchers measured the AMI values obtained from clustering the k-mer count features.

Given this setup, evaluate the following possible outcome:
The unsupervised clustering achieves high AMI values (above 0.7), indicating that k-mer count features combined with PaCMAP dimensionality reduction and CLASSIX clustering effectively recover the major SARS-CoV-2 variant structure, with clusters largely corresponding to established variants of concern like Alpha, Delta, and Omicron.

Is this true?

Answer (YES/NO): NO